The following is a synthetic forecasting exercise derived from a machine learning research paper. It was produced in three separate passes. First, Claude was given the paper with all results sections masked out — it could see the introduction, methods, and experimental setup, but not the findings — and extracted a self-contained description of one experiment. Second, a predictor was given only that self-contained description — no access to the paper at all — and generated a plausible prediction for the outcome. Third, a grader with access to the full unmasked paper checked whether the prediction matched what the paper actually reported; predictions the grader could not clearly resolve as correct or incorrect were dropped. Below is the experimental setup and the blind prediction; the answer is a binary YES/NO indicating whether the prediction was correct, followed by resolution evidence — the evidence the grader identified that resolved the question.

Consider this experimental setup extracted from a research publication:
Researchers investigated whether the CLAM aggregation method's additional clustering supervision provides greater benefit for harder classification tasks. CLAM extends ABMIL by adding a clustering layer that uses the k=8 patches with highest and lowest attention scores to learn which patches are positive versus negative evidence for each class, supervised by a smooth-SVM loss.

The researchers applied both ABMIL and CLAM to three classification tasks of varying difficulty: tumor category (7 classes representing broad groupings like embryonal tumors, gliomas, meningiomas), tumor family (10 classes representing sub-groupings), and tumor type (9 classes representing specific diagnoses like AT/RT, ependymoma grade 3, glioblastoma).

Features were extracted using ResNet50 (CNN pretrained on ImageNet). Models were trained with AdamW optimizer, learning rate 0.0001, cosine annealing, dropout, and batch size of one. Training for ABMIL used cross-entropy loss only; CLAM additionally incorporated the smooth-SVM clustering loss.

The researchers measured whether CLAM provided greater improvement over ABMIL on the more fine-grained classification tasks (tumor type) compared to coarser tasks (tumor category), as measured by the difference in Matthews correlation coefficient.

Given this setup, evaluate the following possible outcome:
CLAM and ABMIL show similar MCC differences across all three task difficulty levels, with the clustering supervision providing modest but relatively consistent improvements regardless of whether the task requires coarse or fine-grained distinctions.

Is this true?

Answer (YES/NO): YES